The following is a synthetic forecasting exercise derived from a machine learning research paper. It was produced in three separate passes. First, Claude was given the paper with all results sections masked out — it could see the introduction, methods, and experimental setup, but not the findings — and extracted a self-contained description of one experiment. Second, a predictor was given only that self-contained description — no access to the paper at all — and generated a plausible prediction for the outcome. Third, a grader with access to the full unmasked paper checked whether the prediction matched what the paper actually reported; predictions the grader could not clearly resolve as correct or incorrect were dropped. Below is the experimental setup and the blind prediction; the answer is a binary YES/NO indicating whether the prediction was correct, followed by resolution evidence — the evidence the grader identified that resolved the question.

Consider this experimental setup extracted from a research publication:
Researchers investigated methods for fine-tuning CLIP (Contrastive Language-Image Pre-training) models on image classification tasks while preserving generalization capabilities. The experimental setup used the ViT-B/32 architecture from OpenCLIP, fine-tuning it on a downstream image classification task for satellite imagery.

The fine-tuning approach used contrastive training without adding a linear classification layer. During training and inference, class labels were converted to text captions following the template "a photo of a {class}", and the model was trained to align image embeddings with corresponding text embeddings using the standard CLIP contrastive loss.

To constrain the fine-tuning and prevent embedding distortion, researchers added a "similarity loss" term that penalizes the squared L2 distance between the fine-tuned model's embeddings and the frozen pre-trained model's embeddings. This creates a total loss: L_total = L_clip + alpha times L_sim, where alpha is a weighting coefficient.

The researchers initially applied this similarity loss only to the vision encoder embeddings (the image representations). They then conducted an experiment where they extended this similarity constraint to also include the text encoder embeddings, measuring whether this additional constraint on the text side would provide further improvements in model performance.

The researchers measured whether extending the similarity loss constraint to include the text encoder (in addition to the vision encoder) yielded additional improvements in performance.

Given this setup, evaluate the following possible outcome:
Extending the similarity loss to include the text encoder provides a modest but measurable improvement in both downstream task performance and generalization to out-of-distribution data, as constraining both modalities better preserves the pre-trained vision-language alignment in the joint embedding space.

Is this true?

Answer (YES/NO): NO